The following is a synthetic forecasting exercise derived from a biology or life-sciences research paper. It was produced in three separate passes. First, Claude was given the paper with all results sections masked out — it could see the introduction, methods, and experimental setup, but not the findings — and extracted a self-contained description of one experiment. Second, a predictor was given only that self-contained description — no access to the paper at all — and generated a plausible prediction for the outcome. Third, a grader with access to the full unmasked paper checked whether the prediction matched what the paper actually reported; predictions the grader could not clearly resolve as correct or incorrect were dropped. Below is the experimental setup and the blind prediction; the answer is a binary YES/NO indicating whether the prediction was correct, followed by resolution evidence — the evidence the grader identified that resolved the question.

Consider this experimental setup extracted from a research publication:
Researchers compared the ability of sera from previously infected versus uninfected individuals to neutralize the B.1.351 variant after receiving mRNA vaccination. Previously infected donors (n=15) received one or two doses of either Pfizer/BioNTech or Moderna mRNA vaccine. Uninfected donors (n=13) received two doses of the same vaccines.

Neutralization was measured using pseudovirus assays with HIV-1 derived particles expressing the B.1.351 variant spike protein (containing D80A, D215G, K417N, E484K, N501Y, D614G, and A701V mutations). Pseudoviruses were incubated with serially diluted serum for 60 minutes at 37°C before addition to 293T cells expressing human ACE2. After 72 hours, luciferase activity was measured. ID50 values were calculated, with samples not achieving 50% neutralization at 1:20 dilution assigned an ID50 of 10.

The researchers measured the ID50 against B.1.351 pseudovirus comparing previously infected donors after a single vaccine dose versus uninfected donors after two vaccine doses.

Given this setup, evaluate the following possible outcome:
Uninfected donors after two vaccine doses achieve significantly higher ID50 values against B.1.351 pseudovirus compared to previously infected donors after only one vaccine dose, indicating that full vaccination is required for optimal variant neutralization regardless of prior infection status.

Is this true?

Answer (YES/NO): NO